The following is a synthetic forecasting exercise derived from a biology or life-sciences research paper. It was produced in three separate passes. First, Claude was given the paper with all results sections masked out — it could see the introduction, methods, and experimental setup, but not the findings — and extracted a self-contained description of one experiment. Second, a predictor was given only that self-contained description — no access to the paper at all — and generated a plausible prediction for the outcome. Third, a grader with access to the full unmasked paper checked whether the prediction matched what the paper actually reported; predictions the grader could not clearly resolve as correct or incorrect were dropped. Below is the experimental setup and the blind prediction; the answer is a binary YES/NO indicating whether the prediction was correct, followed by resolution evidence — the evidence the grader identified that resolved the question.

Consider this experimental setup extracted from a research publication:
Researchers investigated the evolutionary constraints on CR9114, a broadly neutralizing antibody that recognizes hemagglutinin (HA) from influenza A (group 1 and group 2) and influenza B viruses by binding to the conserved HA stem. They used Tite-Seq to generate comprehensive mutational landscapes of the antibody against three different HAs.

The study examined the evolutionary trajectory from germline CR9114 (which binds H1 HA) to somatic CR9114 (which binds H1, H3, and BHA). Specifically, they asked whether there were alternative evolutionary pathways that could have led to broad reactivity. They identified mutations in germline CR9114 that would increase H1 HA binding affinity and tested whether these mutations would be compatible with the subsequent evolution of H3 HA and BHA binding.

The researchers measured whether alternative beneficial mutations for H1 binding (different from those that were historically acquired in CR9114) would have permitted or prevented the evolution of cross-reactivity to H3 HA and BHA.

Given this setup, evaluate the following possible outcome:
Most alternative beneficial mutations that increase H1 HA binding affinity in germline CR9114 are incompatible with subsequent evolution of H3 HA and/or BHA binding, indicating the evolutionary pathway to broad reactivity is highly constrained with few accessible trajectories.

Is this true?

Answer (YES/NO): YES